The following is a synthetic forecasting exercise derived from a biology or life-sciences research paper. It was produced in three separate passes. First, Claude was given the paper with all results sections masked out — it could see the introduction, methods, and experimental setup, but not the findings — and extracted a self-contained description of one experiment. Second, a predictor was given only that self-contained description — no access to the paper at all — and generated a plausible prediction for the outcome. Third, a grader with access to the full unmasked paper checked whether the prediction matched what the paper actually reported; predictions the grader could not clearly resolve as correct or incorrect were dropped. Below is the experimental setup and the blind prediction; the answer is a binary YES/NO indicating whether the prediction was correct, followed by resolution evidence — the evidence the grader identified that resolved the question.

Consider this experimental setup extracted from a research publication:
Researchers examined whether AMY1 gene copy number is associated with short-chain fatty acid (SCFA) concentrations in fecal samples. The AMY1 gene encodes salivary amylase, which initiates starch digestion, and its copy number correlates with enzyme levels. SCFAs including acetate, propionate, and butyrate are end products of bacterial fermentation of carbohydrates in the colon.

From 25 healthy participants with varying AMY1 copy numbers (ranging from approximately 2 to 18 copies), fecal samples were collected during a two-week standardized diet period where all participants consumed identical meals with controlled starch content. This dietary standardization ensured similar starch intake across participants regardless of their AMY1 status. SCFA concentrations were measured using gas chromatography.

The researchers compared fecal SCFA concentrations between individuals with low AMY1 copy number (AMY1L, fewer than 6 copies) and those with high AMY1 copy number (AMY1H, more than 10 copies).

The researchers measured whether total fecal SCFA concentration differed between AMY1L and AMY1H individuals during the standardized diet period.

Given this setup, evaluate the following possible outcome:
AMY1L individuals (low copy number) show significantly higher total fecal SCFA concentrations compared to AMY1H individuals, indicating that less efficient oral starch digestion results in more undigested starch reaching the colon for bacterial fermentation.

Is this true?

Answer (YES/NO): NO